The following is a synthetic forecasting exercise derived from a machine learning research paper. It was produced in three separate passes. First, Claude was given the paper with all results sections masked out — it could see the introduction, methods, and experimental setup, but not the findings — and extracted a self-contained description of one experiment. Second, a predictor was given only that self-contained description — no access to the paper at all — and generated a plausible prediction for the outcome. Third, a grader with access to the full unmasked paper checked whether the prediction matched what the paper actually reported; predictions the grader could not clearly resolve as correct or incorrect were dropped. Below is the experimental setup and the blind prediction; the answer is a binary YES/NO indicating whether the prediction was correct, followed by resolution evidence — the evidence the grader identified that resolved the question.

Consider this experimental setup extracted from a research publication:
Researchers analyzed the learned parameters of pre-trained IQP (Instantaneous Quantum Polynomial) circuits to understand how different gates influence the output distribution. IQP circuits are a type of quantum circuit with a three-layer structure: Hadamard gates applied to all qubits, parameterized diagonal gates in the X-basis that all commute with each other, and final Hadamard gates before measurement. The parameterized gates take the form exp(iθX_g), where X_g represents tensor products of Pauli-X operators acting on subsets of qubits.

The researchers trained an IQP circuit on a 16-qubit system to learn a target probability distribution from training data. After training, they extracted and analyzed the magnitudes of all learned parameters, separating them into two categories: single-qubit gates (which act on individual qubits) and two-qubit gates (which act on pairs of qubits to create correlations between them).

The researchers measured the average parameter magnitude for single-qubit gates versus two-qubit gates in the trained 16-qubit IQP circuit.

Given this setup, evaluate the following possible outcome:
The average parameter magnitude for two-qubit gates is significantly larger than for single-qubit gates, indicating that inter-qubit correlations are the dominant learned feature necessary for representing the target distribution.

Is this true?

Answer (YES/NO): NO